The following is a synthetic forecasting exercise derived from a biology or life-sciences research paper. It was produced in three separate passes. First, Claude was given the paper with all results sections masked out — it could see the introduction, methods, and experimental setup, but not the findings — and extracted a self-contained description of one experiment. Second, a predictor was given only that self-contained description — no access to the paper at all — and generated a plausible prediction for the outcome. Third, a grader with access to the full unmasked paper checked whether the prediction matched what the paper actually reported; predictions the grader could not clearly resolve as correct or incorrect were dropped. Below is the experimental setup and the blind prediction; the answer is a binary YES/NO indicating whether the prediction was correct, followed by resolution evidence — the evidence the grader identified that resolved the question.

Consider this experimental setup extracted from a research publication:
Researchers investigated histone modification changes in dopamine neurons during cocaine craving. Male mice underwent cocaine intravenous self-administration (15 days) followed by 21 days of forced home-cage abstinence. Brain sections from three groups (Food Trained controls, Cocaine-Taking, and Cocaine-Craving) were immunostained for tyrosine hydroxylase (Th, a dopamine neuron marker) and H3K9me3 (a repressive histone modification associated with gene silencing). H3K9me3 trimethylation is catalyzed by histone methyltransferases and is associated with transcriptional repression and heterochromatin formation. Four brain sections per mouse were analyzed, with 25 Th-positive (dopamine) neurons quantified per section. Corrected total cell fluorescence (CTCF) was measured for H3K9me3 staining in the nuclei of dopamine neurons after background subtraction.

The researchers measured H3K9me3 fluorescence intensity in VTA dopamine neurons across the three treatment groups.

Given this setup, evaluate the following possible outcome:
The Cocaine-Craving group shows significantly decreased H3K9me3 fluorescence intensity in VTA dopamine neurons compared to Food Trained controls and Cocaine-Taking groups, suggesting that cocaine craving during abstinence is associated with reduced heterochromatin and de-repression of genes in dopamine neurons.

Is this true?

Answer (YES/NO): NO